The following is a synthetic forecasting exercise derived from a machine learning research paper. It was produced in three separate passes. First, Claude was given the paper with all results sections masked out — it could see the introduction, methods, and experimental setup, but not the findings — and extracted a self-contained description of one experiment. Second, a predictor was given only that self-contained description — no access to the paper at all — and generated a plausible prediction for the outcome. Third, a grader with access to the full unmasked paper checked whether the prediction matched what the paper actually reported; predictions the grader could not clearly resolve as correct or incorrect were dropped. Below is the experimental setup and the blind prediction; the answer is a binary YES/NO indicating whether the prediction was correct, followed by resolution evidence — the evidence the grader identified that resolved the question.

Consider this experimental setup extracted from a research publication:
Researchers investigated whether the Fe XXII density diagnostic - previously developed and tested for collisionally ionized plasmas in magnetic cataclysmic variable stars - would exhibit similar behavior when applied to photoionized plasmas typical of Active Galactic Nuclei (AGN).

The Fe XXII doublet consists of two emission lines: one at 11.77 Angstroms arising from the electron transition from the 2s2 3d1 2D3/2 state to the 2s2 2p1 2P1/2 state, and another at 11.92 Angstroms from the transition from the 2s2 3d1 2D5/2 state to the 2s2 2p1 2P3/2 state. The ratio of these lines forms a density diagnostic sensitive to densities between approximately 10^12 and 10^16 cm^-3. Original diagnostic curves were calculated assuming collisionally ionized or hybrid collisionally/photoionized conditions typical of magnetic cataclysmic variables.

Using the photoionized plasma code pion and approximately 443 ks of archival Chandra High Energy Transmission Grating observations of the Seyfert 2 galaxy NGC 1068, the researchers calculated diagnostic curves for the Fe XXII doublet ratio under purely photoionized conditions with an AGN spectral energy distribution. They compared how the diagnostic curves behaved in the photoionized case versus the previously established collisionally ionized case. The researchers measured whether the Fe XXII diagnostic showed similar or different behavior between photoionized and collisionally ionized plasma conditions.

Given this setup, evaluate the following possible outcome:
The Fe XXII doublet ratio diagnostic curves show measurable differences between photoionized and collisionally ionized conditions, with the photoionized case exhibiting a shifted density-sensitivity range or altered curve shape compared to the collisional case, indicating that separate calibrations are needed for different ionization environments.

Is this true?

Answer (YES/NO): YES